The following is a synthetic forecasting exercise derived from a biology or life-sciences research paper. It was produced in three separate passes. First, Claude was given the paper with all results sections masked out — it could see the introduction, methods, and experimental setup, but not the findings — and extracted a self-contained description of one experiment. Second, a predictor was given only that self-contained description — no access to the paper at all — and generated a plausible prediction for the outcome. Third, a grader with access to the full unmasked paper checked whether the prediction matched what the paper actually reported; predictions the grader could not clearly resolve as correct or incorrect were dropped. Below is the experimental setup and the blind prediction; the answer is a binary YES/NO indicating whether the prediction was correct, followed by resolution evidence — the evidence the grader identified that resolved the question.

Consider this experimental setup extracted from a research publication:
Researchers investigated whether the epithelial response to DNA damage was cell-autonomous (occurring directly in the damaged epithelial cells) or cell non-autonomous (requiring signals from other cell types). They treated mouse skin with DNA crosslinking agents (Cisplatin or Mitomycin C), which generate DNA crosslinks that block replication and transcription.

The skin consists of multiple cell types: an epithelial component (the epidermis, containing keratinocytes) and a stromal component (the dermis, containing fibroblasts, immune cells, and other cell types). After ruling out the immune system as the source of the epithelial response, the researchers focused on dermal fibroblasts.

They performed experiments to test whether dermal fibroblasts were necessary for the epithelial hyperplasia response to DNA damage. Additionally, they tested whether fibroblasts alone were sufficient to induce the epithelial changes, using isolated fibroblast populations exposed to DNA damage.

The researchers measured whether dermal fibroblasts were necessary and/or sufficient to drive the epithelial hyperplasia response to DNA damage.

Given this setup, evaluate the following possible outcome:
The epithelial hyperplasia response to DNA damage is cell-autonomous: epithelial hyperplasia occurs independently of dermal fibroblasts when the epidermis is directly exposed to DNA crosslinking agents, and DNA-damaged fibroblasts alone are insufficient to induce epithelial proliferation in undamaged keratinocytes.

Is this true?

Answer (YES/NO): NO